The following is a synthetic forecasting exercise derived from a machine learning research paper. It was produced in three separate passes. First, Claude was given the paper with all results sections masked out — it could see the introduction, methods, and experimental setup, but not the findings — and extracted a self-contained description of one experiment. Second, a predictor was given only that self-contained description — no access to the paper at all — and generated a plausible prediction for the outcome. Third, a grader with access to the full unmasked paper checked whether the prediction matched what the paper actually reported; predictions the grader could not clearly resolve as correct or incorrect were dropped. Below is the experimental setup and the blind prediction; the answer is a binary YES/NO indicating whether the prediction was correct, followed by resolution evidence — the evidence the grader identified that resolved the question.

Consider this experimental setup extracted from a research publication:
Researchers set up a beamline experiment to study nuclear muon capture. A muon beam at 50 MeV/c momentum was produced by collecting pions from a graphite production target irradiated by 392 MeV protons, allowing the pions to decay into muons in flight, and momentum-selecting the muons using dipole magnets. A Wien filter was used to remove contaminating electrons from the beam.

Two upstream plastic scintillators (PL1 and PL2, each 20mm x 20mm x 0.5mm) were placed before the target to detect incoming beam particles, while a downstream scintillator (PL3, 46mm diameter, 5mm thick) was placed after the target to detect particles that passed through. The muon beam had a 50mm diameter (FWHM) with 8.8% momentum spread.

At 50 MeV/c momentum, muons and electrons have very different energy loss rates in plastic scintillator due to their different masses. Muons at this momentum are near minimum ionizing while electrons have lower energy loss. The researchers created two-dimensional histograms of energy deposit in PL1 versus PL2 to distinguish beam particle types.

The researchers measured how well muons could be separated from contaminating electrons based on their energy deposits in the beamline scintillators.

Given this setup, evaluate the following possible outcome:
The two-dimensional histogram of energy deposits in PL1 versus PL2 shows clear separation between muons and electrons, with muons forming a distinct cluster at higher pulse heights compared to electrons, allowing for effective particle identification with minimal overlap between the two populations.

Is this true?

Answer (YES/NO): YES